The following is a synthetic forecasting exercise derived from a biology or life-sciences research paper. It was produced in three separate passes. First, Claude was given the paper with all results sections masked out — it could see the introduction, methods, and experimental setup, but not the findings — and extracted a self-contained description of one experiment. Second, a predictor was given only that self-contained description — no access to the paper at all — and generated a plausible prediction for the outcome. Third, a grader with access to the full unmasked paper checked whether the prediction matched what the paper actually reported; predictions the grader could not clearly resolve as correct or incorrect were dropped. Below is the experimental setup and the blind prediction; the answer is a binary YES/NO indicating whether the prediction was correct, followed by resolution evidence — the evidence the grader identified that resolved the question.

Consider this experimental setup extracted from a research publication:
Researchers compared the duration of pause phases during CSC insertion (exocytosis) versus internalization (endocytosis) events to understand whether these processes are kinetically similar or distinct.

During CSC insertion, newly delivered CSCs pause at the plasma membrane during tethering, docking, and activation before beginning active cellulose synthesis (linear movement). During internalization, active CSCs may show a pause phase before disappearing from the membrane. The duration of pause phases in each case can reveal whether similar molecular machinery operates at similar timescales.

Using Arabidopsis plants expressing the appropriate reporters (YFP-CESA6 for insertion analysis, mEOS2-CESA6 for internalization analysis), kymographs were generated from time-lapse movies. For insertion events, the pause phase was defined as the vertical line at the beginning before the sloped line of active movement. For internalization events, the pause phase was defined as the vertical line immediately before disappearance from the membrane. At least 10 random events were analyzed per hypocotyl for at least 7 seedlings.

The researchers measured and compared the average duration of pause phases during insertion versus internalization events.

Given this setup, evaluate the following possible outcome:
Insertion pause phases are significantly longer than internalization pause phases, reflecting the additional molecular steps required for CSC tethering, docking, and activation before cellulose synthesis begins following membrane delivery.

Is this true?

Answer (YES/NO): YES